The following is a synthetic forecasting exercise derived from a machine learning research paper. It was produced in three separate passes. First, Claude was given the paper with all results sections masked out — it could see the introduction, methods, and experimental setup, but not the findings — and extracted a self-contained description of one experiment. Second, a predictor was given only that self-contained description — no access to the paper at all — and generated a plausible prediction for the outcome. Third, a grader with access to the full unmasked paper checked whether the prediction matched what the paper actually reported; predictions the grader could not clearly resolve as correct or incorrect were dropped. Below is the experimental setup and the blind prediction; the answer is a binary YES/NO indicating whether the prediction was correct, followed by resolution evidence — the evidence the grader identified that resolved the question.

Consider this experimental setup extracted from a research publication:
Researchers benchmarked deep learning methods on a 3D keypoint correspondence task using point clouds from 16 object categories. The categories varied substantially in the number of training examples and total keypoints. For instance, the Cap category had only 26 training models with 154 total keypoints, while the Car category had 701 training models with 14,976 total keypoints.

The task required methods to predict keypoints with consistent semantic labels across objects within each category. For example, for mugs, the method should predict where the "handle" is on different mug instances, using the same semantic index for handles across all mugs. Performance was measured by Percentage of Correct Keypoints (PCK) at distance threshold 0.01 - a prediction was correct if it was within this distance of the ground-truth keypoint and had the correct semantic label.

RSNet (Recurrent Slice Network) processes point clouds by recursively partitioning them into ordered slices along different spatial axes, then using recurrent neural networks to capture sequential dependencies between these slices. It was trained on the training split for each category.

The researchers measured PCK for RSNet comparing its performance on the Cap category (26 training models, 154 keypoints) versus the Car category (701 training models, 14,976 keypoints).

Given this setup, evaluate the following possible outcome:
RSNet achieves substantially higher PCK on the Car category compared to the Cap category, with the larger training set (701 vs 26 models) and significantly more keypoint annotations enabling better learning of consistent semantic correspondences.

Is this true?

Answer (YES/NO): YES